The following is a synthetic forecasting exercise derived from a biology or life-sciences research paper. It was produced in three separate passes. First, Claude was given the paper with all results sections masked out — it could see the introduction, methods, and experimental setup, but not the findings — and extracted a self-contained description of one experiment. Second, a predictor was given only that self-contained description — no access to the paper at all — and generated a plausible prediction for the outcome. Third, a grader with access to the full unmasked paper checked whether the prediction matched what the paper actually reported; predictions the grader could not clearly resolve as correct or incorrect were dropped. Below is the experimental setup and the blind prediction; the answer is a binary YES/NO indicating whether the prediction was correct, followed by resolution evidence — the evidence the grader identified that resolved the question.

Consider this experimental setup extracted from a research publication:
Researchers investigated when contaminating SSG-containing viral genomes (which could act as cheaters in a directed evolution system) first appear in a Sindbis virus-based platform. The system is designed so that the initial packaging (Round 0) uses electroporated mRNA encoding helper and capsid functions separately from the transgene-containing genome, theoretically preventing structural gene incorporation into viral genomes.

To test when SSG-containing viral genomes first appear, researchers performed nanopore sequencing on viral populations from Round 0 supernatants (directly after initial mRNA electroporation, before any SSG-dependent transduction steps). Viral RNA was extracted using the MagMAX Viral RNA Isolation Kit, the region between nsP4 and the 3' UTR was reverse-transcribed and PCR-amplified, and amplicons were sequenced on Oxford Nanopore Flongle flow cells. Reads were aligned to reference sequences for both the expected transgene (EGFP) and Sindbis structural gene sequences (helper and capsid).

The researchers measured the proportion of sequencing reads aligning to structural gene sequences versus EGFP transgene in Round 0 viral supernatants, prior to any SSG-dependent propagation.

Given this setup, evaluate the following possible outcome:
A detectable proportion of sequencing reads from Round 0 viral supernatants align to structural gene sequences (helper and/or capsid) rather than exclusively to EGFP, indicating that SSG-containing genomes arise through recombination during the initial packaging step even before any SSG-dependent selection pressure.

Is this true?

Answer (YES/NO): YES